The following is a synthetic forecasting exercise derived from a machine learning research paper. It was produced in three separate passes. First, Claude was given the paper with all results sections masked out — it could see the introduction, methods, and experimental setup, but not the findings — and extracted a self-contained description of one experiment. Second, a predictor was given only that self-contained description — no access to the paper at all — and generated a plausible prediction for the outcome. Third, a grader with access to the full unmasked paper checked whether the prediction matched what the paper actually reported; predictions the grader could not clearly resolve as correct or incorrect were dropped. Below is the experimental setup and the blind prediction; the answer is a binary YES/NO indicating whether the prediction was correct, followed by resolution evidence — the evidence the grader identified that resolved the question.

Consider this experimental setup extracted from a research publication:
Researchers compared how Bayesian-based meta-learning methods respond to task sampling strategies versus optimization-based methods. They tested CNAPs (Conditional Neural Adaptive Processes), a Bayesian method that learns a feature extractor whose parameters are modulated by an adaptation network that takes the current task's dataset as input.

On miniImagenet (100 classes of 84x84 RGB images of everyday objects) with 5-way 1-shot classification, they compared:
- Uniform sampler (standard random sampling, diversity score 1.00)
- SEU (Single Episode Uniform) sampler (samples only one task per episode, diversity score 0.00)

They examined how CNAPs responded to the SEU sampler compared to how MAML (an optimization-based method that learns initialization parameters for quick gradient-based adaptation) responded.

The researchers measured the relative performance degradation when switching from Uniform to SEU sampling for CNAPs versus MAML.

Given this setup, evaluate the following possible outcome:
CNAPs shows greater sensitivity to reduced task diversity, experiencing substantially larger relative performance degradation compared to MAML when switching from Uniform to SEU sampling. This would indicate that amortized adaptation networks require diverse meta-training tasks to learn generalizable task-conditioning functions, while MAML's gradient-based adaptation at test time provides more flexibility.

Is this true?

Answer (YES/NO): YES